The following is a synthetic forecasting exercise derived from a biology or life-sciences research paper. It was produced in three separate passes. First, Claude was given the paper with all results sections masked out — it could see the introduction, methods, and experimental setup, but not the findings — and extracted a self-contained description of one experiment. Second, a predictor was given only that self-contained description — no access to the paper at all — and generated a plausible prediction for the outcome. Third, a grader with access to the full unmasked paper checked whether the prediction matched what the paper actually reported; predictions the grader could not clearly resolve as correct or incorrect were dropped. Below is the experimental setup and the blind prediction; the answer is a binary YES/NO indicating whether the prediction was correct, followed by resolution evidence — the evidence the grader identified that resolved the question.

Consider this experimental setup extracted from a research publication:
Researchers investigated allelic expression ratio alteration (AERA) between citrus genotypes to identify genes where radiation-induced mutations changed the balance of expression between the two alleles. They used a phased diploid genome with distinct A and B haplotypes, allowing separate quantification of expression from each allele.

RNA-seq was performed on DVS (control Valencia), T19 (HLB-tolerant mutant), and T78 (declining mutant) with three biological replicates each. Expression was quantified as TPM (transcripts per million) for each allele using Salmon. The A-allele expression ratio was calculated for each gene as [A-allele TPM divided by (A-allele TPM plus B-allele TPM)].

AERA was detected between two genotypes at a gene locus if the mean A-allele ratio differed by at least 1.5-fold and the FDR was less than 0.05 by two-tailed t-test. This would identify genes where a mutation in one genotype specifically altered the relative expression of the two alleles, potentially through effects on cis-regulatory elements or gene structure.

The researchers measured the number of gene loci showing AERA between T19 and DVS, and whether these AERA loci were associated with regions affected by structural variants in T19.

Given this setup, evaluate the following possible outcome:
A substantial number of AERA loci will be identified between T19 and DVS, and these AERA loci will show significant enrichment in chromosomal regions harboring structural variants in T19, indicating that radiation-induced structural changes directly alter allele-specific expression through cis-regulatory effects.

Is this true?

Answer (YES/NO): NO